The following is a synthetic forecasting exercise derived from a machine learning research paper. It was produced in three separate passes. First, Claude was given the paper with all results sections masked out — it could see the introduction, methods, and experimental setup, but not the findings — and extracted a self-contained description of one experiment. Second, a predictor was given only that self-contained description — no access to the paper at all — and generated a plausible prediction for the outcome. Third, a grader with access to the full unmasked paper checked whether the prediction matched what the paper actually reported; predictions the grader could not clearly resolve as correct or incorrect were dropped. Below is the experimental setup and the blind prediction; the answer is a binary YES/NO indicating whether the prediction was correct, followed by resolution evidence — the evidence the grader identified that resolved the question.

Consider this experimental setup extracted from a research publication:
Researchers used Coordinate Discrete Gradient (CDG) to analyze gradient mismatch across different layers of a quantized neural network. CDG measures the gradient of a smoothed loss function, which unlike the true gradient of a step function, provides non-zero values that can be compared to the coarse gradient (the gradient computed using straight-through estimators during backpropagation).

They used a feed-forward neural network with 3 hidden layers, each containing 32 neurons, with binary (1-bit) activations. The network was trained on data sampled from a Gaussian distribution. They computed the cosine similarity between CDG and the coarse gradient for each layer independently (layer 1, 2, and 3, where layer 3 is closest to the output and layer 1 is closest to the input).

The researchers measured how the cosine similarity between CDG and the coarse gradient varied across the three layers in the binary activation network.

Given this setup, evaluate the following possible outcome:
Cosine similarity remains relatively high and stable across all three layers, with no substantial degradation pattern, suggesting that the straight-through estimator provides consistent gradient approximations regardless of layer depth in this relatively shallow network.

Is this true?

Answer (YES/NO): NO